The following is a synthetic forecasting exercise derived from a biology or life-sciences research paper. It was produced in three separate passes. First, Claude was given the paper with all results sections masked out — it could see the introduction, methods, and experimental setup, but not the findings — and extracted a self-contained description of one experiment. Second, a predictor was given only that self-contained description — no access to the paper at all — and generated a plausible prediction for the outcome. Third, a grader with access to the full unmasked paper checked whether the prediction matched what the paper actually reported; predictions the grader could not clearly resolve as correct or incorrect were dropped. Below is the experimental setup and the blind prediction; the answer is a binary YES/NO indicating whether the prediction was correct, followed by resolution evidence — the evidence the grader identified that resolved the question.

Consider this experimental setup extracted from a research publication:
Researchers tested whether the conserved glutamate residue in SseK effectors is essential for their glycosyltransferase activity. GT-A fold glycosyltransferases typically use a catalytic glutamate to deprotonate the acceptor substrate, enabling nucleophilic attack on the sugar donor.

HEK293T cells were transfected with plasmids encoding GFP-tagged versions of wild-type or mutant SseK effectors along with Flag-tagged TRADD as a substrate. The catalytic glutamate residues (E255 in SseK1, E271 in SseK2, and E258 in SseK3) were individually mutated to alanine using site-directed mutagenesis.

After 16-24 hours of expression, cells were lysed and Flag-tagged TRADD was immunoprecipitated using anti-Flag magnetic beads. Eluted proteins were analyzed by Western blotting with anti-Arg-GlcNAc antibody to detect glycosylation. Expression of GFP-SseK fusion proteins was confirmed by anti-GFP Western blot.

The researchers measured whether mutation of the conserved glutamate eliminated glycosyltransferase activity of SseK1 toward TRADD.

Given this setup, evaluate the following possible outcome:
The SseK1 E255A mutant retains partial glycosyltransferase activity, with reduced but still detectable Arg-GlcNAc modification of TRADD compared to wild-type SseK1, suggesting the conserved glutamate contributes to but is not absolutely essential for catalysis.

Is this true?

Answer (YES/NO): NO